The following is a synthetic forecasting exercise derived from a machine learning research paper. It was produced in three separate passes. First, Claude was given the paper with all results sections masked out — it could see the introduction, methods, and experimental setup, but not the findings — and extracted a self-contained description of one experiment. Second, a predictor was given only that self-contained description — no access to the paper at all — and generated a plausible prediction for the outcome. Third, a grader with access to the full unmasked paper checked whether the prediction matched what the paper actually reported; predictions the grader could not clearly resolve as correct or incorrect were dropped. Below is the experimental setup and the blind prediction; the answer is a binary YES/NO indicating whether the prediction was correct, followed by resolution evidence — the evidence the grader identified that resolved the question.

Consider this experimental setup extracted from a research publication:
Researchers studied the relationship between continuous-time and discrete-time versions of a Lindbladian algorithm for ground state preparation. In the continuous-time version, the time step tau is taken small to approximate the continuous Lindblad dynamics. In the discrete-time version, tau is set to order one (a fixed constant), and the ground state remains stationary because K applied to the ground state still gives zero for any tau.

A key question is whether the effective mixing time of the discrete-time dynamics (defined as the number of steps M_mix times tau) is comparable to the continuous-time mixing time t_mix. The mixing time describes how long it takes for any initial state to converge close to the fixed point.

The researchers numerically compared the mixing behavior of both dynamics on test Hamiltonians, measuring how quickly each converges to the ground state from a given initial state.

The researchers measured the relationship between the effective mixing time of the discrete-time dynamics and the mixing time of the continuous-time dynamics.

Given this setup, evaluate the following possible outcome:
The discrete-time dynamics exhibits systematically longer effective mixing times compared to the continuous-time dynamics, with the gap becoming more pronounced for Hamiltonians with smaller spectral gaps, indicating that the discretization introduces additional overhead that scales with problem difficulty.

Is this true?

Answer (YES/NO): NO